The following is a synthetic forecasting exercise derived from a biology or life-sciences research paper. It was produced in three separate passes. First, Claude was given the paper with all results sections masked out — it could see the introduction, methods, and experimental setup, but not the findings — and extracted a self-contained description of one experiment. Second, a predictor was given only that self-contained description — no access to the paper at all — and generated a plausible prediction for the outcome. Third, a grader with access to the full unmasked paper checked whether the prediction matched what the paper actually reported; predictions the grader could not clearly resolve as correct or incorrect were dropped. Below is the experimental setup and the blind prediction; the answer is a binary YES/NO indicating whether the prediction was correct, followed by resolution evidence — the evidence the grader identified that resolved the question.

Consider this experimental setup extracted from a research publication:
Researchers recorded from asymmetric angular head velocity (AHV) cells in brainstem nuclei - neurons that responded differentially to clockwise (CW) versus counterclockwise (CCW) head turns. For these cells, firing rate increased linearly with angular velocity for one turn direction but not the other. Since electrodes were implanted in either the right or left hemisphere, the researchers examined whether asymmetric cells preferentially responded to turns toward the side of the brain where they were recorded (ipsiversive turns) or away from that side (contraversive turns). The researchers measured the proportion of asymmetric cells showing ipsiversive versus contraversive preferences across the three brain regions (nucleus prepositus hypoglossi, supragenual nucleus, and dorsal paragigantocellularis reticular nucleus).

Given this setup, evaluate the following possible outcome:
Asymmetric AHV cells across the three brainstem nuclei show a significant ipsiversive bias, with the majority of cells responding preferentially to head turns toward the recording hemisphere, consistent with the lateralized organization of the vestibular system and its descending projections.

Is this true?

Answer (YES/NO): NO